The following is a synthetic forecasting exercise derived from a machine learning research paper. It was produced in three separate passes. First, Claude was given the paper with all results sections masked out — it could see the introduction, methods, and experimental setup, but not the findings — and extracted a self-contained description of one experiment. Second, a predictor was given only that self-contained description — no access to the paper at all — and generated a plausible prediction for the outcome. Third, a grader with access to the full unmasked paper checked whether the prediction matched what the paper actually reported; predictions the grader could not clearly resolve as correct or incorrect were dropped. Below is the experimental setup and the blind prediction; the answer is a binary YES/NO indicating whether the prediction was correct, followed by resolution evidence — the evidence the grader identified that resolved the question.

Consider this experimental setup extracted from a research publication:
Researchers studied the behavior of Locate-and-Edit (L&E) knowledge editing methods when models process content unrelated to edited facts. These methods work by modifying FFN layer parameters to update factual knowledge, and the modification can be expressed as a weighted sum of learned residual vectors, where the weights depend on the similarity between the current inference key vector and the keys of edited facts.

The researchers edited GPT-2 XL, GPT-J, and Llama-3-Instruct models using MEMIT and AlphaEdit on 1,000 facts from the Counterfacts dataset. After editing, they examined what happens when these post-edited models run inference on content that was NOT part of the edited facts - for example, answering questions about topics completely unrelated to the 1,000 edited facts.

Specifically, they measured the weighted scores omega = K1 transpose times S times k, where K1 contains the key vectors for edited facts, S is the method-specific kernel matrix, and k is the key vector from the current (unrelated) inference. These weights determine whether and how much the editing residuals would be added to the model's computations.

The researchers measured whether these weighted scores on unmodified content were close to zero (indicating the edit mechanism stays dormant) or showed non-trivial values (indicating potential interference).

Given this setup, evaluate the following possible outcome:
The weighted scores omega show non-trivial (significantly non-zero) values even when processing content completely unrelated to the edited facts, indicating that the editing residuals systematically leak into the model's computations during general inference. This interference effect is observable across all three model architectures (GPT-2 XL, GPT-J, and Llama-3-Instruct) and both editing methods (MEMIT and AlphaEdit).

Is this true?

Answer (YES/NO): NO